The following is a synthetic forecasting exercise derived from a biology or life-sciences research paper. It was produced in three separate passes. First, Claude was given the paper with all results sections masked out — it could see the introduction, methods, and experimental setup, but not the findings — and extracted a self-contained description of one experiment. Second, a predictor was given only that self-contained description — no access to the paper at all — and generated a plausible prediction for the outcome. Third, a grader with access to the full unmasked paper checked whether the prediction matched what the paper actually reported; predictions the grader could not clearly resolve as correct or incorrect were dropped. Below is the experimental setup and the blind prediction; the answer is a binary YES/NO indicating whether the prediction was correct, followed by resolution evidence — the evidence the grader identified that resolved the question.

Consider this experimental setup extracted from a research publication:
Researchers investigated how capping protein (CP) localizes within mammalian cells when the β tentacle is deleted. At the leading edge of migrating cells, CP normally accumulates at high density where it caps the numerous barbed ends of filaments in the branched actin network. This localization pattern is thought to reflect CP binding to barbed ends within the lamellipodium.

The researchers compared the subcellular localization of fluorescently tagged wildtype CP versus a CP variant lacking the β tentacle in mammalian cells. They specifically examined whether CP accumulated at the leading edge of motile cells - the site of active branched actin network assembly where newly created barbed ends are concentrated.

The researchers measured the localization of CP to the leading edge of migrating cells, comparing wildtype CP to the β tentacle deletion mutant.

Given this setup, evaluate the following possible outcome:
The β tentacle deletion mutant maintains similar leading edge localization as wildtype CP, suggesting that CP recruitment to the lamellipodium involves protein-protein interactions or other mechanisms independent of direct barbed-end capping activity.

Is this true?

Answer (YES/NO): NO